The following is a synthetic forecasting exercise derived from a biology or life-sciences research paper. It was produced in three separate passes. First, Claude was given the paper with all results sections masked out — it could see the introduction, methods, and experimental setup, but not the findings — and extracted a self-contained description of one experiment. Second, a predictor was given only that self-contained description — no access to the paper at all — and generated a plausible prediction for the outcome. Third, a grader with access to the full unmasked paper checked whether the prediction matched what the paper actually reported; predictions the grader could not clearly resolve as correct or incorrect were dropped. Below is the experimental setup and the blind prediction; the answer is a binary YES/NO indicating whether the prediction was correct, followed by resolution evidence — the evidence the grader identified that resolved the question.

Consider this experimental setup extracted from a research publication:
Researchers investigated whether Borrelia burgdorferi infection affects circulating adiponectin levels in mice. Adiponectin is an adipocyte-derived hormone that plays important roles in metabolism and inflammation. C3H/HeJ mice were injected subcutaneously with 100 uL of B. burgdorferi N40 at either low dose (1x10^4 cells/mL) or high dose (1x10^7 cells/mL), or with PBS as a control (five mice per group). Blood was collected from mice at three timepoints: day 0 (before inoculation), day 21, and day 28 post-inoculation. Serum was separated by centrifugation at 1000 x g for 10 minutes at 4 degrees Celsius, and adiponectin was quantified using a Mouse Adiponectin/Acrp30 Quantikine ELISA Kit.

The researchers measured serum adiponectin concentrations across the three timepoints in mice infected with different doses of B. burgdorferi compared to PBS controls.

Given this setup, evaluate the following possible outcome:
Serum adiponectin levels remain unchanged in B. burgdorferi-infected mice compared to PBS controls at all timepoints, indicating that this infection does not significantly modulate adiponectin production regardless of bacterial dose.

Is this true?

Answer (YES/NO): YES